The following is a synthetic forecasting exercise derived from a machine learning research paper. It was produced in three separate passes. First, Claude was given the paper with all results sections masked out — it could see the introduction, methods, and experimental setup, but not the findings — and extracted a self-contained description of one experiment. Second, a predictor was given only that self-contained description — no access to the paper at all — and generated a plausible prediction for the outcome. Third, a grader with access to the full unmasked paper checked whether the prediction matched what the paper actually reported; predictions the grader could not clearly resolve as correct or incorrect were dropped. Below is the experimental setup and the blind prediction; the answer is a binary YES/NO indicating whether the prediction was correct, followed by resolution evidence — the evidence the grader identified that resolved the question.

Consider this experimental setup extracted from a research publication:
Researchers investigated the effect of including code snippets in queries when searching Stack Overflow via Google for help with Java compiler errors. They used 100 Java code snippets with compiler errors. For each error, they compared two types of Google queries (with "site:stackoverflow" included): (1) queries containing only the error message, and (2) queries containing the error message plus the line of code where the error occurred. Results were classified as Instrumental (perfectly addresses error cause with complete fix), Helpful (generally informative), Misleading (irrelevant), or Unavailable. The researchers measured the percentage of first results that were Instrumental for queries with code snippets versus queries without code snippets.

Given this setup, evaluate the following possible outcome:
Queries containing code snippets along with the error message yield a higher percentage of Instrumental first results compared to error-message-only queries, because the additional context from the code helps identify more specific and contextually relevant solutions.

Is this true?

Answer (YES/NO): NO